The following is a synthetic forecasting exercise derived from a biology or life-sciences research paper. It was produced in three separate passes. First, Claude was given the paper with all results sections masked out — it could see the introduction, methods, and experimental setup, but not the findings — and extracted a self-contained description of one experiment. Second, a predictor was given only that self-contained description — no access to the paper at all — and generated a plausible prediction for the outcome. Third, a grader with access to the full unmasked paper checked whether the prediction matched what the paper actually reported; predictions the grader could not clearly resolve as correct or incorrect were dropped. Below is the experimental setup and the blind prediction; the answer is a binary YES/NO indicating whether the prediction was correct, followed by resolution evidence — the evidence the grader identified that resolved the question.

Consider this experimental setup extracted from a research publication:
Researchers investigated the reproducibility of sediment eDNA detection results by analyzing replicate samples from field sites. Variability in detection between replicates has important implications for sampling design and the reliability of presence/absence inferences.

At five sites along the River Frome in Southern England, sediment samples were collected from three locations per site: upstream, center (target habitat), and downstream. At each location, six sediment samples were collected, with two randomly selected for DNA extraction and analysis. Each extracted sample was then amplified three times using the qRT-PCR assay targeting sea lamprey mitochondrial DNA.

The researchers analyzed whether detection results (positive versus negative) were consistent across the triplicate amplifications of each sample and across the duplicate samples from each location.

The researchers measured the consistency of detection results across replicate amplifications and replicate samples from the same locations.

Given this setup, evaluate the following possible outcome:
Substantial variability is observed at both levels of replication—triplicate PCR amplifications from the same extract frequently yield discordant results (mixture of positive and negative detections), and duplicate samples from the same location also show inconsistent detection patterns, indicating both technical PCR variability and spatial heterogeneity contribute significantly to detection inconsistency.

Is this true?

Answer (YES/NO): NO